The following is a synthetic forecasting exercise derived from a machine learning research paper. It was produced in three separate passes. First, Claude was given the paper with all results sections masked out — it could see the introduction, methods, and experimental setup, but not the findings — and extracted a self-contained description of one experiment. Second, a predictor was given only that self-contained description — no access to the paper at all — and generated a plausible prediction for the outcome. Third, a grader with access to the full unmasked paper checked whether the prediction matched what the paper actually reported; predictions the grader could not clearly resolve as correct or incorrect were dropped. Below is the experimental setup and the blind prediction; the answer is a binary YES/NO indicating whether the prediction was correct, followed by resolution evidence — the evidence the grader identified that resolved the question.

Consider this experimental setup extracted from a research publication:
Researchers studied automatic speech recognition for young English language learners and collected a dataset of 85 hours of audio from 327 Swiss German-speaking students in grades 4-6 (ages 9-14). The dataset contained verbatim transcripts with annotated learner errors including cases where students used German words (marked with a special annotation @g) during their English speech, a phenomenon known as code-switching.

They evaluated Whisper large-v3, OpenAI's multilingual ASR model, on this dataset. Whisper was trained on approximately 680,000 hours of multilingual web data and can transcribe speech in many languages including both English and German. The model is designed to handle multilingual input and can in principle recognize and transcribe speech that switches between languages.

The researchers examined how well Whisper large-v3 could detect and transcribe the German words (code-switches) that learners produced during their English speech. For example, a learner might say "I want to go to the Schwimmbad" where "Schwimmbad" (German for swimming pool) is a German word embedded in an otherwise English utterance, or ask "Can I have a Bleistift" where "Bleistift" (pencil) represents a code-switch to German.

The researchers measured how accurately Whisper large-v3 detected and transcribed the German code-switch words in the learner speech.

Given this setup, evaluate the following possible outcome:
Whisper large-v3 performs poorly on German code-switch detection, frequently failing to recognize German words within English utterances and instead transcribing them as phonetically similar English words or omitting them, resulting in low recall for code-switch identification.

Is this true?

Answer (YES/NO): YES